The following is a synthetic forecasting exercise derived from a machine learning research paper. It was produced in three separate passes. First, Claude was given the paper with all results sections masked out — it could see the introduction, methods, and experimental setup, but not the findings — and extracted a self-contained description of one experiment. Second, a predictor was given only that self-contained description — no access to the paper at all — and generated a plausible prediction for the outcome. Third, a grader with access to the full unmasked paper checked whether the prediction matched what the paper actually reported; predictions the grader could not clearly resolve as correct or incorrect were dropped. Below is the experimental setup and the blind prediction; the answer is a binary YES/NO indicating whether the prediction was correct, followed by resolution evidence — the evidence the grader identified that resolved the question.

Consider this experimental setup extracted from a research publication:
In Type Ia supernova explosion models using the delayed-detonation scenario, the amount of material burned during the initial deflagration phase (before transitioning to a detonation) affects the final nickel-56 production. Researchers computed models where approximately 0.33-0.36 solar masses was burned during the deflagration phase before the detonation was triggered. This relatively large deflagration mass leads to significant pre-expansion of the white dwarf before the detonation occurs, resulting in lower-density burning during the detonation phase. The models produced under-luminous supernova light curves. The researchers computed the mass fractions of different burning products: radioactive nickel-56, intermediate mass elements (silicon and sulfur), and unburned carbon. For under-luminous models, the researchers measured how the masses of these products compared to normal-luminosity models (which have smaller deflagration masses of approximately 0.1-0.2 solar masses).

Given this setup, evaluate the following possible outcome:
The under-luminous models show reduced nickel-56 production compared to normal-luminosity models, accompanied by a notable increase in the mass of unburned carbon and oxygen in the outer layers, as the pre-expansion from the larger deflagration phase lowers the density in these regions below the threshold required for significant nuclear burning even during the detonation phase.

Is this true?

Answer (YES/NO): YES